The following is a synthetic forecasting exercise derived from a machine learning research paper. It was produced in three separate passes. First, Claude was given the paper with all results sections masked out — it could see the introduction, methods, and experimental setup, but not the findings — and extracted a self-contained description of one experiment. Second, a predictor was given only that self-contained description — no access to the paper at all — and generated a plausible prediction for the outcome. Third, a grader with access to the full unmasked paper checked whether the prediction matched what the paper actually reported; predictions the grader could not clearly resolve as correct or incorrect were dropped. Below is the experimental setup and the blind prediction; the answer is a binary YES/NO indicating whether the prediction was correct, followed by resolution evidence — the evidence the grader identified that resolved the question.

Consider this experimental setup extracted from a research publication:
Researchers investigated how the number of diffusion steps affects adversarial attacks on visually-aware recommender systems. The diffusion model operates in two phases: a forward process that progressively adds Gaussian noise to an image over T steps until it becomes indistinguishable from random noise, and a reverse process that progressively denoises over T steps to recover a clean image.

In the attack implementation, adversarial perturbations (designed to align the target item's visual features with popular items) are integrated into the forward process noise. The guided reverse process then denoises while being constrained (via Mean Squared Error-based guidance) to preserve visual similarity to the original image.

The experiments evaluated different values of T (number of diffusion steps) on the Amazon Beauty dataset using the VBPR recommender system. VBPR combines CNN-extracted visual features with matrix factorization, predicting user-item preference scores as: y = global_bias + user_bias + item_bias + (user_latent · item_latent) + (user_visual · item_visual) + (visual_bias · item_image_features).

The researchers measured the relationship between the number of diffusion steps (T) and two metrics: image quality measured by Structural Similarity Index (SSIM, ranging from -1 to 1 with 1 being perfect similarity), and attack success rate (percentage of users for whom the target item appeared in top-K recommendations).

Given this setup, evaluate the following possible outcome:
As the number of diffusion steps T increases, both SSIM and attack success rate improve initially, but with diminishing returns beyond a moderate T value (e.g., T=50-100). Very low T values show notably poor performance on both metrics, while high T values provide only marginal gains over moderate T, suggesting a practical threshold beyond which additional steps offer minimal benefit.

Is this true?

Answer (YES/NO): NO